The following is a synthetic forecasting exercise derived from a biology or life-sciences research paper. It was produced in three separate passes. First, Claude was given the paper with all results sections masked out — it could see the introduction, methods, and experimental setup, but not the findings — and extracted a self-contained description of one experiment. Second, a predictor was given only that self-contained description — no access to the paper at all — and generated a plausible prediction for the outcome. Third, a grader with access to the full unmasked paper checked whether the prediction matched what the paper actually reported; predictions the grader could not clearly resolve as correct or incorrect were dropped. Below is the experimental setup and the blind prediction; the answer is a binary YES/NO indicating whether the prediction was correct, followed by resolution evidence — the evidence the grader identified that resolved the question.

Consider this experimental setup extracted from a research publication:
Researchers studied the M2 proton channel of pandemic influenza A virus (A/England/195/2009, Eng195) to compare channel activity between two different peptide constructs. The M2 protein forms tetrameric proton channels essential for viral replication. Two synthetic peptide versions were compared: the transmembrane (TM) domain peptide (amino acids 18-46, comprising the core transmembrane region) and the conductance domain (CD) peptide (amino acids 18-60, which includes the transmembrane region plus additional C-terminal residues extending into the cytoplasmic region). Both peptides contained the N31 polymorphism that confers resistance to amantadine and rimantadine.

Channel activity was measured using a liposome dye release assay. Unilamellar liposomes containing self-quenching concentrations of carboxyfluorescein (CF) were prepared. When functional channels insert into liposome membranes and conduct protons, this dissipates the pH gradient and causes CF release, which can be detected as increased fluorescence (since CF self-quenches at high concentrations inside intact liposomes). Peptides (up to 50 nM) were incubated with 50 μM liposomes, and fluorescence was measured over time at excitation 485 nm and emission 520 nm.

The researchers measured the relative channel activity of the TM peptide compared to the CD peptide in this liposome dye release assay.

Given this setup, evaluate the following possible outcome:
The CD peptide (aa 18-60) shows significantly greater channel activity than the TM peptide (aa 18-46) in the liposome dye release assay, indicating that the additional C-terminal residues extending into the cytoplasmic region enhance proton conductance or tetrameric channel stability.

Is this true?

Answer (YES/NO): YES